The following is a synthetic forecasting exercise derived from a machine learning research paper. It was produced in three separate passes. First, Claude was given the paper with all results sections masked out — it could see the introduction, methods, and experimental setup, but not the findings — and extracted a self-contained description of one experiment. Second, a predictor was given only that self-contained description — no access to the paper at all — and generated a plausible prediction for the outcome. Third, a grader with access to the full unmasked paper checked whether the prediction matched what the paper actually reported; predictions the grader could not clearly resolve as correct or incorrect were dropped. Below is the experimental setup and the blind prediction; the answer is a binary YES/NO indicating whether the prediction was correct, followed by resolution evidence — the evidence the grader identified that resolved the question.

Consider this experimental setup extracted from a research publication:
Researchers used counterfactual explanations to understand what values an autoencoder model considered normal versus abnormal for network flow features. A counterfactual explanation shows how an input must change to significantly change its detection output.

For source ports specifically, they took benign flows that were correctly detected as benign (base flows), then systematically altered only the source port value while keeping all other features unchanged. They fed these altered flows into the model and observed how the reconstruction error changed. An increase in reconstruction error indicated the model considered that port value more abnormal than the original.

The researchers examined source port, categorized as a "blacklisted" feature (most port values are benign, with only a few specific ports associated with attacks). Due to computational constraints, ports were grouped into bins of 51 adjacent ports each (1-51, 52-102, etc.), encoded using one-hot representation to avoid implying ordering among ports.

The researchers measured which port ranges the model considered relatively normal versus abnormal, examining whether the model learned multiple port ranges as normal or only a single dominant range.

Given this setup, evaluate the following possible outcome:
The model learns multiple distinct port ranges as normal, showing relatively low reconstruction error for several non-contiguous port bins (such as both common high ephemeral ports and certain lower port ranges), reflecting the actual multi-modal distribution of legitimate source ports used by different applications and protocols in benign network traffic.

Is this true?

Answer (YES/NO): NO